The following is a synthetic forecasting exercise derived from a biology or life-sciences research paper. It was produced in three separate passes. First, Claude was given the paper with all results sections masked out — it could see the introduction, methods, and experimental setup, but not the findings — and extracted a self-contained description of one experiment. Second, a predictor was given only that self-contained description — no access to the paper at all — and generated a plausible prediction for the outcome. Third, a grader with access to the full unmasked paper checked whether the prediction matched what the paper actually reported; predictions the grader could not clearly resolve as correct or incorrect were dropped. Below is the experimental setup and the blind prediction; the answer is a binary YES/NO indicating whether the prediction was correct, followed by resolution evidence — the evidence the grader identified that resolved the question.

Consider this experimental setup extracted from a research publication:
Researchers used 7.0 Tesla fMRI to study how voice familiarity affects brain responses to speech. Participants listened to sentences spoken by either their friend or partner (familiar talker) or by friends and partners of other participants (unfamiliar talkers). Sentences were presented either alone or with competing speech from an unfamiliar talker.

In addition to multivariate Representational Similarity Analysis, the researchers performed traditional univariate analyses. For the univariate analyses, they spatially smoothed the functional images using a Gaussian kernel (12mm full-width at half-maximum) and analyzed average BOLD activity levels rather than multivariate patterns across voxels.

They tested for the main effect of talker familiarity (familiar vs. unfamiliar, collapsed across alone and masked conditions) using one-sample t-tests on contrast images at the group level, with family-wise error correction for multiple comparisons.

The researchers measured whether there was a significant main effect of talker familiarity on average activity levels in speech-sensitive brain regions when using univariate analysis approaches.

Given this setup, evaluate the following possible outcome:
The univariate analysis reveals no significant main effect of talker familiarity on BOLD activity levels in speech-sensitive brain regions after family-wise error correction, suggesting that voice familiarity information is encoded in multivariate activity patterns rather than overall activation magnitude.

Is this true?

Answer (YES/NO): YES